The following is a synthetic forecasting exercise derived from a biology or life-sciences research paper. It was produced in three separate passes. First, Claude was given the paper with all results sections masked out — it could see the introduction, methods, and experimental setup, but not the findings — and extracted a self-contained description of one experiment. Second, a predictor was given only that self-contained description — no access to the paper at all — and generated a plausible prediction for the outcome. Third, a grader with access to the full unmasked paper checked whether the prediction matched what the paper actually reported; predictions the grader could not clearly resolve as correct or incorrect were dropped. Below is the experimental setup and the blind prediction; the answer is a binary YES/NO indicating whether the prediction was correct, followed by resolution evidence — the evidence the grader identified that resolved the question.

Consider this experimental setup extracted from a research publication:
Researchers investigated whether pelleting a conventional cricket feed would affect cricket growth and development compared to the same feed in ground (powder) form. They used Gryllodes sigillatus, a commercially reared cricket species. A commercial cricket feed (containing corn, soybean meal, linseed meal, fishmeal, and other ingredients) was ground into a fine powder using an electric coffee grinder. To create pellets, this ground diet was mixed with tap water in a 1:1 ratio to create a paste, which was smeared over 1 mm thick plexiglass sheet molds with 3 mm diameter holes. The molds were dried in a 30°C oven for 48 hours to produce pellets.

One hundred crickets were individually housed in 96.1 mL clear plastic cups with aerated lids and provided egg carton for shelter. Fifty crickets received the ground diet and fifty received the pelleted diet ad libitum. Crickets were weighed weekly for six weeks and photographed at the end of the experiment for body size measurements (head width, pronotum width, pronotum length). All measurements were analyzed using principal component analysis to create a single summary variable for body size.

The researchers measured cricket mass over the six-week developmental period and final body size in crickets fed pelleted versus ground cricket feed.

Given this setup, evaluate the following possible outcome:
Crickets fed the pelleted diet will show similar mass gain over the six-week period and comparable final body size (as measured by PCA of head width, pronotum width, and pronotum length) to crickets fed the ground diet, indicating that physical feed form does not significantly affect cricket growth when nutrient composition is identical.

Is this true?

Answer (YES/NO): NO